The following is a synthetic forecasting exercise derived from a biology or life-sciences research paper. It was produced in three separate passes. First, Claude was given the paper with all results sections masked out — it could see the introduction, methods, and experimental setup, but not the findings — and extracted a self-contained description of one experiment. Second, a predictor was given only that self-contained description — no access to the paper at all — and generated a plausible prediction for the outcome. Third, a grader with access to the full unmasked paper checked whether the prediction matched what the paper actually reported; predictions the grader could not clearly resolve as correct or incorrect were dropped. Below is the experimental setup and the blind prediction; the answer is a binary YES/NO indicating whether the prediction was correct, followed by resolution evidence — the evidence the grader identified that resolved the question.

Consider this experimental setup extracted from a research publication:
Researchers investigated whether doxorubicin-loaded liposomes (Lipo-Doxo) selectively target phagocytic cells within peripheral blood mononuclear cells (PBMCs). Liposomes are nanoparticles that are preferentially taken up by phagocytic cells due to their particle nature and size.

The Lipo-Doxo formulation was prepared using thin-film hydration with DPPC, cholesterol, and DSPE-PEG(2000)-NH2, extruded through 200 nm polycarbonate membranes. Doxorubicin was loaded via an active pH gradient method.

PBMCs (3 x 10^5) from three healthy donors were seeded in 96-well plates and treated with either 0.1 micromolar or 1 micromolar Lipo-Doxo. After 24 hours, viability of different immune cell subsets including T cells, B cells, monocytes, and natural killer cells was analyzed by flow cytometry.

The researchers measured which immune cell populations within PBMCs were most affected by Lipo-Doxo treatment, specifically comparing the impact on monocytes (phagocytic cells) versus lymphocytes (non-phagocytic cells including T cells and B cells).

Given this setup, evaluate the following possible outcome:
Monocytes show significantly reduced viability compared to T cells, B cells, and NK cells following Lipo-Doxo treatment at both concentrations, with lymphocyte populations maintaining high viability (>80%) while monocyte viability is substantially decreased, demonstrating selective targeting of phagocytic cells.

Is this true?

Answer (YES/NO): NO